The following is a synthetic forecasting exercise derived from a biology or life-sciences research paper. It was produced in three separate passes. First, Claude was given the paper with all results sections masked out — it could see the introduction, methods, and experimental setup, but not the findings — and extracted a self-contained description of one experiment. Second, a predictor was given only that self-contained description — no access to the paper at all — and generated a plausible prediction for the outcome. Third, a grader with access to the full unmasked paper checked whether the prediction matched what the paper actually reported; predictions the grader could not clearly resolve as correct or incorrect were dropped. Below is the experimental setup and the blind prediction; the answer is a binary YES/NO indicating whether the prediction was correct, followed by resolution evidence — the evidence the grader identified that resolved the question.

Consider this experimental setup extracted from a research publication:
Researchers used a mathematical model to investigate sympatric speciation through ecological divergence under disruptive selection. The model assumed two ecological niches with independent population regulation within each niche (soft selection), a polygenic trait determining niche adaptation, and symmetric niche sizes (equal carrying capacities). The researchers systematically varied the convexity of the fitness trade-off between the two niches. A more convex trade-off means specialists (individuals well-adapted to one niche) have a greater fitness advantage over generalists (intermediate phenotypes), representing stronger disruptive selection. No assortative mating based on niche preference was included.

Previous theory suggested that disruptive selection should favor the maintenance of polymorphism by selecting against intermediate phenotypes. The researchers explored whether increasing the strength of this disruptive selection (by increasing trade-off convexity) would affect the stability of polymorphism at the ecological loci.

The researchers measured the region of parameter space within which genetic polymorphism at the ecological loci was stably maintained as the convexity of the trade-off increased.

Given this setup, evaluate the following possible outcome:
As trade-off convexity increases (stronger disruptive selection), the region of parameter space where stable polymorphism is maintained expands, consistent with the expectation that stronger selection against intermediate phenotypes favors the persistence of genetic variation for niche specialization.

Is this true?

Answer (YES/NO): NO